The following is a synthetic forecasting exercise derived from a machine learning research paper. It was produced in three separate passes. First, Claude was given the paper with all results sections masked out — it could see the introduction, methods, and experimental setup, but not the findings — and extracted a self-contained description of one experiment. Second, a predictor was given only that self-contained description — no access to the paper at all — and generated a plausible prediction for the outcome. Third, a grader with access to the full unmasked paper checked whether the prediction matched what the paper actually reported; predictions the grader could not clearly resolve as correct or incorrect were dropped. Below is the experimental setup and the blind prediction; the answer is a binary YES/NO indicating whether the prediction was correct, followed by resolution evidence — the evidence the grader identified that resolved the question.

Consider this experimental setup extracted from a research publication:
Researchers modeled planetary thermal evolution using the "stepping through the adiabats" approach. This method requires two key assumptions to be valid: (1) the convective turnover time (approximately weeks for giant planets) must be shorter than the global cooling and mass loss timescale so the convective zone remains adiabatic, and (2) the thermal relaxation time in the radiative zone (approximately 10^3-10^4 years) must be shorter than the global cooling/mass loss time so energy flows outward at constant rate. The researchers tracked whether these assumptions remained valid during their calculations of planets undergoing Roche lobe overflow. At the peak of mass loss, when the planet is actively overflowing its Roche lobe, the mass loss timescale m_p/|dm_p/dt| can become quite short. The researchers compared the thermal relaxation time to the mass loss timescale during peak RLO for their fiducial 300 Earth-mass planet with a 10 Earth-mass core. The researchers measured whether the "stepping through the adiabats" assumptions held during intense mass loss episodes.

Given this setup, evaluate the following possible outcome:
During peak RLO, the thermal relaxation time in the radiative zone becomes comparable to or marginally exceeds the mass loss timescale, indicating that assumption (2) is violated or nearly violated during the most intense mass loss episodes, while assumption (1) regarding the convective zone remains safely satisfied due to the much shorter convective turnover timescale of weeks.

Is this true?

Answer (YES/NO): YES